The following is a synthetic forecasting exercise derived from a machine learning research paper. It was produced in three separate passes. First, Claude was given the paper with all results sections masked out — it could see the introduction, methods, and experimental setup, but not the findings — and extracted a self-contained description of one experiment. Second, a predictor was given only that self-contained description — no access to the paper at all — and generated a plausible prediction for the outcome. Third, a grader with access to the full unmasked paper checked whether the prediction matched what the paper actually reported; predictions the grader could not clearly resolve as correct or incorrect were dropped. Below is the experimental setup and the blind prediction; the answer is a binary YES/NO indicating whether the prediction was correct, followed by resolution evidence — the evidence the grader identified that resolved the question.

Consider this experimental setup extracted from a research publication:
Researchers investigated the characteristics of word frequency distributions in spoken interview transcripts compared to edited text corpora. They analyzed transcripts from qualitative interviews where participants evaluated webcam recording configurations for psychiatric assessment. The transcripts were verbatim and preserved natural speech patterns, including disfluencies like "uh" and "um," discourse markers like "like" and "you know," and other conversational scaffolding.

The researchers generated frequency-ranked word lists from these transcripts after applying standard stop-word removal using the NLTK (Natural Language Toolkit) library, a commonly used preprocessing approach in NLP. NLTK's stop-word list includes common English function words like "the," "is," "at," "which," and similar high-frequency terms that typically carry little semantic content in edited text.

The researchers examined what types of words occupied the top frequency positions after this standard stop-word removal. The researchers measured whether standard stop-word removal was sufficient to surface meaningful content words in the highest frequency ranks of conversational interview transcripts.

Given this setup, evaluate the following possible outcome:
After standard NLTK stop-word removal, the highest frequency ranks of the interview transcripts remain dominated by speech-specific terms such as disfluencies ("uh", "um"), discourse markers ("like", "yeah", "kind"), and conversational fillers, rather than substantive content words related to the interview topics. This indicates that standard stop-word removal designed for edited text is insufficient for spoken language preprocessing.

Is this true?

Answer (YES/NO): YES